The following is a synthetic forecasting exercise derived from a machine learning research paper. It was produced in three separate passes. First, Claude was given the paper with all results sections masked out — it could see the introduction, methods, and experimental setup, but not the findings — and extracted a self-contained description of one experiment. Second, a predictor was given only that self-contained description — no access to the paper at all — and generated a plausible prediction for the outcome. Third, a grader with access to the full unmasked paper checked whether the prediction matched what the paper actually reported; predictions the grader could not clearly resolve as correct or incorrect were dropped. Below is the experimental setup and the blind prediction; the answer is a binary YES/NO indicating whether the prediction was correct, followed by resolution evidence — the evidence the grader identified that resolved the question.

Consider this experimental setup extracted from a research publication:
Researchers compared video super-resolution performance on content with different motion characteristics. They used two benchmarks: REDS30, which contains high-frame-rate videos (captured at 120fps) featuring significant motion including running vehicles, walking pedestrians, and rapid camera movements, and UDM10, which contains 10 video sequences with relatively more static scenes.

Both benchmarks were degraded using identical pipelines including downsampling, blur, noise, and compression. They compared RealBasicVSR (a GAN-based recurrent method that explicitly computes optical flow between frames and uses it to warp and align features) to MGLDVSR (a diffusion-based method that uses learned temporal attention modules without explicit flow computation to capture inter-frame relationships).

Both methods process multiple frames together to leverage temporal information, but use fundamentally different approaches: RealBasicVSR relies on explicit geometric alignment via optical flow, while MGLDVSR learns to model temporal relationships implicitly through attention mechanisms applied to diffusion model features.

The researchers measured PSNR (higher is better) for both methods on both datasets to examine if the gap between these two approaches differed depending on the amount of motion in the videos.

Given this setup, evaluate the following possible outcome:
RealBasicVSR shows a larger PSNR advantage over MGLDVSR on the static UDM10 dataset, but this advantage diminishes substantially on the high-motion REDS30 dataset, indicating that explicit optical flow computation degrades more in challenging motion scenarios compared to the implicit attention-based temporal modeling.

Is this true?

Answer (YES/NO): NO